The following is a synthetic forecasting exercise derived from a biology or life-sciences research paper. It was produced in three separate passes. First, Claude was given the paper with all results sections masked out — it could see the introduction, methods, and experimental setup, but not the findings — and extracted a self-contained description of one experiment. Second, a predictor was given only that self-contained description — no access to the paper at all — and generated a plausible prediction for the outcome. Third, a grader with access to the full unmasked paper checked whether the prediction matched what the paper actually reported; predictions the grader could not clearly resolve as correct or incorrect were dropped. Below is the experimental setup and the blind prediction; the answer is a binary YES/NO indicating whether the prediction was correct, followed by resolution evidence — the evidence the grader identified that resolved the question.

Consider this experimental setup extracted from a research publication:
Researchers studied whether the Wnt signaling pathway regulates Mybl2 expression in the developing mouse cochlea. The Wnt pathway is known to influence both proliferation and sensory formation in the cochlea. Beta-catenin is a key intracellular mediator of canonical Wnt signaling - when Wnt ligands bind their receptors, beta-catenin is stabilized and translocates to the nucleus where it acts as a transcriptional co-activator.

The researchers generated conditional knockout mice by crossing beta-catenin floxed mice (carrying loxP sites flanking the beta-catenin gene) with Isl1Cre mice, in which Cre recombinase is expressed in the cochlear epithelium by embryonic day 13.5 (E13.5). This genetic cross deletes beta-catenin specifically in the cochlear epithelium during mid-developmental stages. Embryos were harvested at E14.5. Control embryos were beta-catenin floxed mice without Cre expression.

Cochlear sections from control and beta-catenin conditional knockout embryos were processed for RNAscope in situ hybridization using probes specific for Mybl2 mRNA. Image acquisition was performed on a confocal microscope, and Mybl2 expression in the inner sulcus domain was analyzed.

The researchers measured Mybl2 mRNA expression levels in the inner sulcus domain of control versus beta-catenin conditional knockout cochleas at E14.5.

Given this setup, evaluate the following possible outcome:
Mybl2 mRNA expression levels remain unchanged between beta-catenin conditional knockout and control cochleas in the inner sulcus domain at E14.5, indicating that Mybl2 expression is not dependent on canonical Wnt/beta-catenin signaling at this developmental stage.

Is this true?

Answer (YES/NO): NO